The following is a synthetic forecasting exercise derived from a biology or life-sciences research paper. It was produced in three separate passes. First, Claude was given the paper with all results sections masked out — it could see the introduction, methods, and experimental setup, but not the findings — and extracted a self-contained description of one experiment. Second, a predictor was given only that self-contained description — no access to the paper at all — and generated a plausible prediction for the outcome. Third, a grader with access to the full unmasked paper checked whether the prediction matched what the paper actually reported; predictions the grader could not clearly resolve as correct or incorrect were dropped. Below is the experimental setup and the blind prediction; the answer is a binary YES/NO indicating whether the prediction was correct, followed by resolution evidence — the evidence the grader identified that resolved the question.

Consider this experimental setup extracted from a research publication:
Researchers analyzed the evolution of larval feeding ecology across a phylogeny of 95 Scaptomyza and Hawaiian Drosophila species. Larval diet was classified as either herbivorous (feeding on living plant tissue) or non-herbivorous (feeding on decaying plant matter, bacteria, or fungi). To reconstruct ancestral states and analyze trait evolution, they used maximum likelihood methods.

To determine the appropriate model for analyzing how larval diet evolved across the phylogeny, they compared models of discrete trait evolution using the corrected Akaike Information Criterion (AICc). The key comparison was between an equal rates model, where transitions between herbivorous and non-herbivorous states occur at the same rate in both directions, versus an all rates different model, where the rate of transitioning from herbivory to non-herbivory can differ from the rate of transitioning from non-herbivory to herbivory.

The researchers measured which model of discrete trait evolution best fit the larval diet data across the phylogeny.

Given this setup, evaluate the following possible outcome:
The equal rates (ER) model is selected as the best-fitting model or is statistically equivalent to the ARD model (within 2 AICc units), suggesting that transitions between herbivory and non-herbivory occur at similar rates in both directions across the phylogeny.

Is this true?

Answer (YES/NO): YES